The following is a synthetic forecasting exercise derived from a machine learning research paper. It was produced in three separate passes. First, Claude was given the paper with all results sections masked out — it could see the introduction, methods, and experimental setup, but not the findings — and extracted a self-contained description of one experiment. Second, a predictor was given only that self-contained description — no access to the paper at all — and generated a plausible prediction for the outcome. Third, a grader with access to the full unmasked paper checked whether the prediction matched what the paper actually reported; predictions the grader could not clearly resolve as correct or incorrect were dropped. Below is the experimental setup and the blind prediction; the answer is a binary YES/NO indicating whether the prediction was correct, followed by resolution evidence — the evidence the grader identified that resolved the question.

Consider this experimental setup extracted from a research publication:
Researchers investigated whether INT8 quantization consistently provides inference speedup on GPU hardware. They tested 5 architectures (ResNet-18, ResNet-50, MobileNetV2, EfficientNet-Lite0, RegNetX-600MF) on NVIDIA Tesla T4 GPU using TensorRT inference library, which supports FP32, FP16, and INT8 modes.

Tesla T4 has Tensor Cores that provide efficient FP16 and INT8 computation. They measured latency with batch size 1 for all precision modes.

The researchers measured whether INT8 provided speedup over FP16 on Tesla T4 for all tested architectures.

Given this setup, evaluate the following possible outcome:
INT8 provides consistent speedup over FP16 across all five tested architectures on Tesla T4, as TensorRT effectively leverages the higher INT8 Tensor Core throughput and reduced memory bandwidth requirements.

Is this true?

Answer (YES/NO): NO